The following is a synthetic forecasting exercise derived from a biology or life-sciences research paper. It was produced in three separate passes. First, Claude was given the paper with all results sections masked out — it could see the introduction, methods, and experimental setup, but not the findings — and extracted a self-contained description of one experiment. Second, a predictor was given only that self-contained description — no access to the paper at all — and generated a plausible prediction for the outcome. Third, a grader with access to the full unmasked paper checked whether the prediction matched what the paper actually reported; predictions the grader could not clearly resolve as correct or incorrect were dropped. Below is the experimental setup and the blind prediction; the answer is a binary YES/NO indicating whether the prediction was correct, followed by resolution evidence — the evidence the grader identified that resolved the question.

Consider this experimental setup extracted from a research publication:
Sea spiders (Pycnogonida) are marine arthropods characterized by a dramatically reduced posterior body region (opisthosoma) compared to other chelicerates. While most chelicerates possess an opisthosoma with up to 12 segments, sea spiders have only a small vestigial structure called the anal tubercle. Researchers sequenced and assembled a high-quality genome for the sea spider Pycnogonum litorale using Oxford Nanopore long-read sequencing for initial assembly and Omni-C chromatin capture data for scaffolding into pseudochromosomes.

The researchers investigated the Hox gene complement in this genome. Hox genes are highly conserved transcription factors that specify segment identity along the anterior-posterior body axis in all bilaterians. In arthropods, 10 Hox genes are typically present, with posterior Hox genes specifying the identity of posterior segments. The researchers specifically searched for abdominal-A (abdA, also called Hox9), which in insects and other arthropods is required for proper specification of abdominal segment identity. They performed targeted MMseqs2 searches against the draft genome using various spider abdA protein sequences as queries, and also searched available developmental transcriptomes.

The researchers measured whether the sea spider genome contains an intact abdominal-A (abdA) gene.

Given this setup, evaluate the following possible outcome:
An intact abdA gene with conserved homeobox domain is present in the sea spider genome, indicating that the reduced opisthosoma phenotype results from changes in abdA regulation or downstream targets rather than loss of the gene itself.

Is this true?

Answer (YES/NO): NO